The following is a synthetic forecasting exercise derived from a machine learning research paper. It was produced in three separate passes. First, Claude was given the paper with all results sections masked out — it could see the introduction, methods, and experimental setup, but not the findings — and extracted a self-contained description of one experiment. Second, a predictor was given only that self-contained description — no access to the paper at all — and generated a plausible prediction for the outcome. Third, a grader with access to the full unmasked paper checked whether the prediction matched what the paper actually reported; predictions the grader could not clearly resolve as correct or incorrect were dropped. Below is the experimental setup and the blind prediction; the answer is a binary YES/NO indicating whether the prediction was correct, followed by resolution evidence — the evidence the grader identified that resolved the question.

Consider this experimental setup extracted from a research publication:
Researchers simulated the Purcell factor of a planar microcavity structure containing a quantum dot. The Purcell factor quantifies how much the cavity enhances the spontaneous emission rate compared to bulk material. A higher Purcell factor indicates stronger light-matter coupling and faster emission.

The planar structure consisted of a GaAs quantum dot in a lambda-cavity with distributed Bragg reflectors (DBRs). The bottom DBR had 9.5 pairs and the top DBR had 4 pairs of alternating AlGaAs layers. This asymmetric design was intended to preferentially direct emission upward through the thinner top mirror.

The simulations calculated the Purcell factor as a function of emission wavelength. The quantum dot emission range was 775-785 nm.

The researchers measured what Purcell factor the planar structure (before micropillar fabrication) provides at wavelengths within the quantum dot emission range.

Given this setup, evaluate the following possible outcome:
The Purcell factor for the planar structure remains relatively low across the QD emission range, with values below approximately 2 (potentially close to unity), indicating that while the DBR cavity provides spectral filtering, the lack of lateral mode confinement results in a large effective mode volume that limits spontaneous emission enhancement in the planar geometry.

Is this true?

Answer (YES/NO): YES